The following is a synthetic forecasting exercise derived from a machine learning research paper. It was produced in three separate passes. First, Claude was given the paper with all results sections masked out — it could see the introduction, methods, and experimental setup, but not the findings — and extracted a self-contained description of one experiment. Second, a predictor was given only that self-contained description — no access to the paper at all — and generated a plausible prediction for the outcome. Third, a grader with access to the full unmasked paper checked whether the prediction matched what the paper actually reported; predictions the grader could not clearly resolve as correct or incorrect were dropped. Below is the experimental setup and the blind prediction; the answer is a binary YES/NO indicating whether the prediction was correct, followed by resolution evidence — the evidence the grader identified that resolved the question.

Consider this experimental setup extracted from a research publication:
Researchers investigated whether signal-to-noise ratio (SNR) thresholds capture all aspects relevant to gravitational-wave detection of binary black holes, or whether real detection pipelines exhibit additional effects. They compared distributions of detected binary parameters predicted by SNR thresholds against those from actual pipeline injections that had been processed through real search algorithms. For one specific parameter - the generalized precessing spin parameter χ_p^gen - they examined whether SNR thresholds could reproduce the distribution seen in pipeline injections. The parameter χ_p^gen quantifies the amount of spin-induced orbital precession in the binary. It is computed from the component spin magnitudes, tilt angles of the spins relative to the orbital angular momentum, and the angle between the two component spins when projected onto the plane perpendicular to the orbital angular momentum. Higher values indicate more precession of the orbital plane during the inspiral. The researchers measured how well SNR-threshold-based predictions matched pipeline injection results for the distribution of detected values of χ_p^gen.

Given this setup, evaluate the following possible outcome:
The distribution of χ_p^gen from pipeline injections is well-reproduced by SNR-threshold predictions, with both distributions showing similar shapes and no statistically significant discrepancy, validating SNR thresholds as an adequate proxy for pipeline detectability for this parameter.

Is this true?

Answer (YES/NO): NO